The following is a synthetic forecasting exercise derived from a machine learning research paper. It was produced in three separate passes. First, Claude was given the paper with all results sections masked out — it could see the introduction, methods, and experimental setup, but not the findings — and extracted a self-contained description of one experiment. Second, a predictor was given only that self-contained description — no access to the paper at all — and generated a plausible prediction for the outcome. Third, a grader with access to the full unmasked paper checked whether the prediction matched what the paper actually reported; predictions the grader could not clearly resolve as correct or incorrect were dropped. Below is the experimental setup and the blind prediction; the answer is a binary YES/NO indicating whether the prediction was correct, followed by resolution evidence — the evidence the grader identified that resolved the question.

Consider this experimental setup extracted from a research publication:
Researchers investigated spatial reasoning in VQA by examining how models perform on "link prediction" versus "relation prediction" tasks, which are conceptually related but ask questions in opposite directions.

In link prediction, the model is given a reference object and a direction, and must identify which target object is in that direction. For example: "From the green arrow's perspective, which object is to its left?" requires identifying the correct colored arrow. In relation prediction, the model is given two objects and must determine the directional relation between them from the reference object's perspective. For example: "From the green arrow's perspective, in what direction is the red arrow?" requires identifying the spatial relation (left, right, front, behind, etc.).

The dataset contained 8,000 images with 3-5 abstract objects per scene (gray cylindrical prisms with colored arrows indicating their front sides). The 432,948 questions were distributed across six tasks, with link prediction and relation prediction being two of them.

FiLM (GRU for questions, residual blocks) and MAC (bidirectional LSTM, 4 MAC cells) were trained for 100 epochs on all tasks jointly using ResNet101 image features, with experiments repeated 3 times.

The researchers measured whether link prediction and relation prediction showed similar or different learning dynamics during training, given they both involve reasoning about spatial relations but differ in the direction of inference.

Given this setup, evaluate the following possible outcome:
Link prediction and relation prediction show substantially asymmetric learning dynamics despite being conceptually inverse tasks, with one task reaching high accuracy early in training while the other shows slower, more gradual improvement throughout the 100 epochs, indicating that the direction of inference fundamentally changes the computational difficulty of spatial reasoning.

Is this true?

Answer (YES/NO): NO